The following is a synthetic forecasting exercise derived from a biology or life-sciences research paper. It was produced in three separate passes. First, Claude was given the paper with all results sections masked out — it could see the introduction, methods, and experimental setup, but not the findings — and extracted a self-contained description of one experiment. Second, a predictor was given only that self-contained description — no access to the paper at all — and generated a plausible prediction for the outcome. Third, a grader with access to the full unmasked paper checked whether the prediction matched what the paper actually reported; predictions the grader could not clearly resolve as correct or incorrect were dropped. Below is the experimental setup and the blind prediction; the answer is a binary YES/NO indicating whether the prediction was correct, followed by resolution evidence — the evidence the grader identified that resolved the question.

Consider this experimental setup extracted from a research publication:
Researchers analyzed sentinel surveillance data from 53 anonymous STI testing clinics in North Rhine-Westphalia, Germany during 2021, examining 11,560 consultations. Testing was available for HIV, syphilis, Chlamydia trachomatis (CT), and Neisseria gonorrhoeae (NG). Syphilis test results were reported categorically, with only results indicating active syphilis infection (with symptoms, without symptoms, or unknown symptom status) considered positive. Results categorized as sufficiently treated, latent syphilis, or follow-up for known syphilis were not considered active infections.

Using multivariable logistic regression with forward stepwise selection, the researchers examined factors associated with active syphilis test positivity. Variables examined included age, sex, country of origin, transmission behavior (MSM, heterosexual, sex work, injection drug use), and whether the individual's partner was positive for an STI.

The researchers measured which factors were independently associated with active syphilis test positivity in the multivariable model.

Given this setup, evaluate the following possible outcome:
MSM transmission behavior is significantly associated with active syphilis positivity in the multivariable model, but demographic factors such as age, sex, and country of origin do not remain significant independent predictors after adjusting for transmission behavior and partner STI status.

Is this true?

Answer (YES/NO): YES